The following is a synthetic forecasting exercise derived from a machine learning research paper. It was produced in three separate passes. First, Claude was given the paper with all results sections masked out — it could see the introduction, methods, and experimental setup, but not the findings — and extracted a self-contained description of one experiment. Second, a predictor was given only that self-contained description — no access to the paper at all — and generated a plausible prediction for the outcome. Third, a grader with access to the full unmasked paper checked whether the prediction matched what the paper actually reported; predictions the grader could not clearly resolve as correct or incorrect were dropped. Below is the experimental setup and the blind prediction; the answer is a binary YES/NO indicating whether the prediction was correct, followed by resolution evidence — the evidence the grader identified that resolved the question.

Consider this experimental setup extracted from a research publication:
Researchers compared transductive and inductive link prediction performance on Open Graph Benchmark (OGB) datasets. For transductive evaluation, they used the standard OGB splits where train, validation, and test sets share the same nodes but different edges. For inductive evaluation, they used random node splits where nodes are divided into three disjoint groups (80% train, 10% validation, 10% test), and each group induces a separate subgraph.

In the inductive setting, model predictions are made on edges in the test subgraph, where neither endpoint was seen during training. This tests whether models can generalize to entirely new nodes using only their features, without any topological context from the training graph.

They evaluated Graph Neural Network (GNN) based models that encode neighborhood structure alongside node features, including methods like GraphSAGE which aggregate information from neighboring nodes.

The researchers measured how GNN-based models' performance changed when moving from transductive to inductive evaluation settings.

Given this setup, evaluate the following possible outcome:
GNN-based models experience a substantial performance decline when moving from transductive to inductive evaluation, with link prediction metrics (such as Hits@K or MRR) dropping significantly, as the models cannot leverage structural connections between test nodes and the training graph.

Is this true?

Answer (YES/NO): YES